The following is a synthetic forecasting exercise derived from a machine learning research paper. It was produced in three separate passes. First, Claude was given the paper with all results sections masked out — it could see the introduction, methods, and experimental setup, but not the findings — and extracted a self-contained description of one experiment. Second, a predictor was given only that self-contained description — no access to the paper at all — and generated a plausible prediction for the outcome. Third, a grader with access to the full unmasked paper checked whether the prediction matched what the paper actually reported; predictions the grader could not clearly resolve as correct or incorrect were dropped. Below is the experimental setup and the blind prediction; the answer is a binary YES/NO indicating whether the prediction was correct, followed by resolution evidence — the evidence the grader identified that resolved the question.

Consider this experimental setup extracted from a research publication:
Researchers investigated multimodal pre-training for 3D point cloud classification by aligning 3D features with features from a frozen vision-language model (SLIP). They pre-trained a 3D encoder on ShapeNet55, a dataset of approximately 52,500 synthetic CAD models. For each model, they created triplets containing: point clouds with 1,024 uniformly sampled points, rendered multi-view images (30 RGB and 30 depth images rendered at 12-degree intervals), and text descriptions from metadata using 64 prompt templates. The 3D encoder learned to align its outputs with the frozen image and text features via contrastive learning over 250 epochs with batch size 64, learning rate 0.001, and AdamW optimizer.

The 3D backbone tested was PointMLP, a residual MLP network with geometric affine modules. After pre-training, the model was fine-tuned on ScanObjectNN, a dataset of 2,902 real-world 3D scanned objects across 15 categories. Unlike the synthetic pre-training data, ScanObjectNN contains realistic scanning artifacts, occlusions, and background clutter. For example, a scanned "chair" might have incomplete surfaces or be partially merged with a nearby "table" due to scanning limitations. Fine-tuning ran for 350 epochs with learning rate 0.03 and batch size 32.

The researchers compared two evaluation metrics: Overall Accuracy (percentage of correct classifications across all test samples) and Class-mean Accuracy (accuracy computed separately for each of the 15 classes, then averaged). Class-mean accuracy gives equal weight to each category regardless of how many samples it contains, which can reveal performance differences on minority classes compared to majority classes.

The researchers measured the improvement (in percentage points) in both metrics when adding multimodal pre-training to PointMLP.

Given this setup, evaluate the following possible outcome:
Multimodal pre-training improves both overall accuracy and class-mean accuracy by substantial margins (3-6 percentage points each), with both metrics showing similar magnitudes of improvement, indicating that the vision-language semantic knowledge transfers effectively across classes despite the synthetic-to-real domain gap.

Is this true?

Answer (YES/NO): YES